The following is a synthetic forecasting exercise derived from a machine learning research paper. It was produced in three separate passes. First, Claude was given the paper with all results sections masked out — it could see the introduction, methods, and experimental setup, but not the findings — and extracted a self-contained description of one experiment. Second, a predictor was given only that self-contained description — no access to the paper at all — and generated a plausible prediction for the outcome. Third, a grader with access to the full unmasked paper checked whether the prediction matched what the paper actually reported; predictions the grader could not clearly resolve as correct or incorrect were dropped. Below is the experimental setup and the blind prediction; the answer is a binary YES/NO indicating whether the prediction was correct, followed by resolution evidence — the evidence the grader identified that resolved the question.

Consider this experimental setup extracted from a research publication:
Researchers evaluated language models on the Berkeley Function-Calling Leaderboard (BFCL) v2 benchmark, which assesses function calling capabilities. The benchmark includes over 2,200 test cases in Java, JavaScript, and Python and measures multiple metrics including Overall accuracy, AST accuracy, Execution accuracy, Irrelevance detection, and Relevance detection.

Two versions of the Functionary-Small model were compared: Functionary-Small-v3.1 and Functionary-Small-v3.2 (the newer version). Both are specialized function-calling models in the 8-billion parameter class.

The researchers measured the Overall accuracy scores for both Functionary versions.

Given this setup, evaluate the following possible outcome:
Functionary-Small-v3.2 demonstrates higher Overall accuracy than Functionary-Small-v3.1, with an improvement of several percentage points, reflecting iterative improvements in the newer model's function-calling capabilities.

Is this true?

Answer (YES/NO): NO